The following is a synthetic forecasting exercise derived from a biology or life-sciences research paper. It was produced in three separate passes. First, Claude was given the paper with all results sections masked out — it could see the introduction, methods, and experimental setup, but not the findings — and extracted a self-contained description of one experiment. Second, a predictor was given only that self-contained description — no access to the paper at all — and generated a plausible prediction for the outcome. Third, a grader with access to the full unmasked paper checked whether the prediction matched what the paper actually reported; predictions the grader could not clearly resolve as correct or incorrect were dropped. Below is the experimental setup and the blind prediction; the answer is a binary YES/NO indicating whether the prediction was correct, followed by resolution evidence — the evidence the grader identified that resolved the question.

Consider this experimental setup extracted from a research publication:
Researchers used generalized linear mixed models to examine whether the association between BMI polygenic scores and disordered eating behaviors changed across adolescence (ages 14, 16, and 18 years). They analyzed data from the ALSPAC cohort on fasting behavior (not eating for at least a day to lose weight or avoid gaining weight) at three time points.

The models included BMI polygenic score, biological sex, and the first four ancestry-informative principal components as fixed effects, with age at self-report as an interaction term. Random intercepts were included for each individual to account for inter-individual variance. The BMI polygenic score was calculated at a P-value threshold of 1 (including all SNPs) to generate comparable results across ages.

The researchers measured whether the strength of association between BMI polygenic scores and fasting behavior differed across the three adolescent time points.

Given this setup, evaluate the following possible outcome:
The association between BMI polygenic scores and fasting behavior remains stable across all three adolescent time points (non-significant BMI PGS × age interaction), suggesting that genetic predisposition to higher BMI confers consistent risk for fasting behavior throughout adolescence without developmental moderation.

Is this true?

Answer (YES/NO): YES